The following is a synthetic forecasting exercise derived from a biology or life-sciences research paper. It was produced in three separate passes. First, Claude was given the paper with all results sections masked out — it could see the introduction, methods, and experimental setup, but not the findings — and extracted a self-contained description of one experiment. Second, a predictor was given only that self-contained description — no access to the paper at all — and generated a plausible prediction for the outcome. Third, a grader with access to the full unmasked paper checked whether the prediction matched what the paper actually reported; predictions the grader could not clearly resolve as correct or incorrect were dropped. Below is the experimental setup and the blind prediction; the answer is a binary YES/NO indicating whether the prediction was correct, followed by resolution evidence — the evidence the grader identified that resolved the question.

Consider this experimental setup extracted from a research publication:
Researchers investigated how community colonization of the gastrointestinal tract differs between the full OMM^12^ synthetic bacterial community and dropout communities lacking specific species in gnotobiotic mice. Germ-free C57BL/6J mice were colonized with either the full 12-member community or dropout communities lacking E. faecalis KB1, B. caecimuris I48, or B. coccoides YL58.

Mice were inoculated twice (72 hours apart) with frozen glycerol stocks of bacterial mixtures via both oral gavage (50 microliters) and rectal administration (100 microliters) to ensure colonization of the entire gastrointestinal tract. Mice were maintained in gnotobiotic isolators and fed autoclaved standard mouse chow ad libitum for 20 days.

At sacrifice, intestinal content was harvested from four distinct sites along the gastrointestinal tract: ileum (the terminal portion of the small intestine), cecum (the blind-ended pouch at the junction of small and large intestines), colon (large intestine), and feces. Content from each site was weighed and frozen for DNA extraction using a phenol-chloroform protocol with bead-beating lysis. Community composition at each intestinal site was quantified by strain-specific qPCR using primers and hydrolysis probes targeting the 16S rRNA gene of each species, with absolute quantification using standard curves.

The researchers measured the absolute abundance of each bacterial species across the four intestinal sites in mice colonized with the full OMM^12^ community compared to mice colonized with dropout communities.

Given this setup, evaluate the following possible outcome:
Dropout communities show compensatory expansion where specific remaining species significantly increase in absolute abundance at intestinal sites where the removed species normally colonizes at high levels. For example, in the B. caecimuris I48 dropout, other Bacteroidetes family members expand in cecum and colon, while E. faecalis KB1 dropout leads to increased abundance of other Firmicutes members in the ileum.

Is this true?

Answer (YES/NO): NO